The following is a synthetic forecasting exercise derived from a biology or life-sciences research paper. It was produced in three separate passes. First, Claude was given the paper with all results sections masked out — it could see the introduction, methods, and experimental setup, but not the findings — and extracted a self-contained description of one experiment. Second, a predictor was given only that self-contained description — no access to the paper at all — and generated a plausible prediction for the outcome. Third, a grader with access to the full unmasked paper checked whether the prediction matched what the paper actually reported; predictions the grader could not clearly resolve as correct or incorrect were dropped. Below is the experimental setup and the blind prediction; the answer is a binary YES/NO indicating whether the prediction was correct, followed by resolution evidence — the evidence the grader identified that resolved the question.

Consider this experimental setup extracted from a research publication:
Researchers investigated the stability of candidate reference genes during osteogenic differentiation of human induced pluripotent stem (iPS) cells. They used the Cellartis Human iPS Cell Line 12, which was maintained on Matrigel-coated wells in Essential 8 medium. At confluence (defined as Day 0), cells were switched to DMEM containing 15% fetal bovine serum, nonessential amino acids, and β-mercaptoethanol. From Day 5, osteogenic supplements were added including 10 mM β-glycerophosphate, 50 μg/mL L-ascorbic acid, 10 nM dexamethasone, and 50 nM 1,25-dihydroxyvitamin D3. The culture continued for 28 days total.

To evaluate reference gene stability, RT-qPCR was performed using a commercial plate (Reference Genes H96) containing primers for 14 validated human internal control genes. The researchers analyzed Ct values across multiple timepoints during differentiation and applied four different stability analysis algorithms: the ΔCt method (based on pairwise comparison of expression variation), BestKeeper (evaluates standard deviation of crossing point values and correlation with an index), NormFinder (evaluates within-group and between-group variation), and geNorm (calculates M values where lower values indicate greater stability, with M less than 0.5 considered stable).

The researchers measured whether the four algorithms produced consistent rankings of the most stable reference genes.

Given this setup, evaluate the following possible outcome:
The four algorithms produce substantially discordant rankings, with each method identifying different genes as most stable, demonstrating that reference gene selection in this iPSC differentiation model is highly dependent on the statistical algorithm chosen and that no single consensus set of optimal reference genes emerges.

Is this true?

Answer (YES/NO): NO